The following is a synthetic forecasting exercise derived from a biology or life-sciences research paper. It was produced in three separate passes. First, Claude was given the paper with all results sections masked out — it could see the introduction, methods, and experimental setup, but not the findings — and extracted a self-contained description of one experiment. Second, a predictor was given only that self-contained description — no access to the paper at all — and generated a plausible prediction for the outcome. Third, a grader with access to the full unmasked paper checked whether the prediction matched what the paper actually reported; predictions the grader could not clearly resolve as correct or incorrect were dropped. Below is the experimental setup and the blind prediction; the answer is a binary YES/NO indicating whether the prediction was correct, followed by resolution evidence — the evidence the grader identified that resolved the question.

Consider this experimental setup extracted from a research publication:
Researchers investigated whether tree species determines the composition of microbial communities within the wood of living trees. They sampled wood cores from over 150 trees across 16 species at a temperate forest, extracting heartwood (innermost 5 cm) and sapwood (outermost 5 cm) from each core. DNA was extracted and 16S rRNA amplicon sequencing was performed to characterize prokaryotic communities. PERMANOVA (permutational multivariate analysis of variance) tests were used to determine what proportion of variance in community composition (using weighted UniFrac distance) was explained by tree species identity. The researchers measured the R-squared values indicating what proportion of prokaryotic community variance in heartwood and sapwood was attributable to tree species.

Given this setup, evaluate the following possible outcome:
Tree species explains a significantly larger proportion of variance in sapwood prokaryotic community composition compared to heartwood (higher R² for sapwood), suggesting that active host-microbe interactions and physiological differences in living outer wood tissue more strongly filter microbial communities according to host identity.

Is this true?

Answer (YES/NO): NO